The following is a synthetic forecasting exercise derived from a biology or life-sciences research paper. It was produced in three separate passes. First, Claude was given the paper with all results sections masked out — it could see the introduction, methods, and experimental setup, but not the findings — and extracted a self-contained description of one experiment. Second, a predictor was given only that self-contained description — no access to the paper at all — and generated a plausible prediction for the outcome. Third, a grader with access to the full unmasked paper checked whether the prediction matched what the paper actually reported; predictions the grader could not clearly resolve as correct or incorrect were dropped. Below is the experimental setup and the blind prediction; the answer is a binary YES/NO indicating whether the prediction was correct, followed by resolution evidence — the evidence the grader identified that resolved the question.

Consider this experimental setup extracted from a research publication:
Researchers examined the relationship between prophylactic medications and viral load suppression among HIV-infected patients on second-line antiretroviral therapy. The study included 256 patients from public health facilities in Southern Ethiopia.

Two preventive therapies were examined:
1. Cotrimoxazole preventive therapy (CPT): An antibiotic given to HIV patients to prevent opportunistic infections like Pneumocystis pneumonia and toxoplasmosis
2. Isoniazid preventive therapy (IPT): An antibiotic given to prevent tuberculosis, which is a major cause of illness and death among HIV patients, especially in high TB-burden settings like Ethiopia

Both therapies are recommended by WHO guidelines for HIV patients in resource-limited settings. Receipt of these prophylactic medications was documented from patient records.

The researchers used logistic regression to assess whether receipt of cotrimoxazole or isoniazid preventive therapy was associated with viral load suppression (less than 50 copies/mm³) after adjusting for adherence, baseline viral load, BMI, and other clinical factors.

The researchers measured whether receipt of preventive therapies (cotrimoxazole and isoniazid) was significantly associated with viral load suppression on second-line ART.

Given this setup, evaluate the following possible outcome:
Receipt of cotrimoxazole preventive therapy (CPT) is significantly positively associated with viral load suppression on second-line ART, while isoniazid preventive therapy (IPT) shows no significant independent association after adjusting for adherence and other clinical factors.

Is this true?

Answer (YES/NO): NO